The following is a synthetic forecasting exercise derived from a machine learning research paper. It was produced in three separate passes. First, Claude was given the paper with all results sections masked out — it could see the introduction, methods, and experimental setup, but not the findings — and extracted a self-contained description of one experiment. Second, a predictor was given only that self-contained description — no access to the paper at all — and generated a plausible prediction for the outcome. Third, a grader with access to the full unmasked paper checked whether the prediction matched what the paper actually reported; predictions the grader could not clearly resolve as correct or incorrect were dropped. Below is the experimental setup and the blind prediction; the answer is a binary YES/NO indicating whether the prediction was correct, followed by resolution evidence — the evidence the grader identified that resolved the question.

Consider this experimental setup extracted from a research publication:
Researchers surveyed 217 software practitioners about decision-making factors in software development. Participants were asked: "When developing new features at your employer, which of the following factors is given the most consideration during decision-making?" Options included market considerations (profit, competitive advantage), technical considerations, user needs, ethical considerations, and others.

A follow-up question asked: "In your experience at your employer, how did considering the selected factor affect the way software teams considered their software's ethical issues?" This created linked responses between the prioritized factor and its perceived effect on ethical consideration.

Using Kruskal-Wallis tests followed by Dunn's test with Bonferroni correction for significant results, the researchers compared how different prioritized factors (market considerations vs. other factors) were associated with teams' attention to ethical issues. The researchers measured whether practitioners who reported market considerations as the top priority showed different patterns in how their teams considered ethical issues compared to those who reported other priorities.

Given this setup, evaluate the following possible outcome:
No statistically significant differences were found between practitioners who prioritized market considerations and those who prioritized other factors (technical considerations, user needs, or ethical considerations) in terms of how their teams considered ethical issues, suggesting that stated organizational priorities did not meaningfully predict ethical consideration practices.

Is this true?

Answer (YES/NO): NO